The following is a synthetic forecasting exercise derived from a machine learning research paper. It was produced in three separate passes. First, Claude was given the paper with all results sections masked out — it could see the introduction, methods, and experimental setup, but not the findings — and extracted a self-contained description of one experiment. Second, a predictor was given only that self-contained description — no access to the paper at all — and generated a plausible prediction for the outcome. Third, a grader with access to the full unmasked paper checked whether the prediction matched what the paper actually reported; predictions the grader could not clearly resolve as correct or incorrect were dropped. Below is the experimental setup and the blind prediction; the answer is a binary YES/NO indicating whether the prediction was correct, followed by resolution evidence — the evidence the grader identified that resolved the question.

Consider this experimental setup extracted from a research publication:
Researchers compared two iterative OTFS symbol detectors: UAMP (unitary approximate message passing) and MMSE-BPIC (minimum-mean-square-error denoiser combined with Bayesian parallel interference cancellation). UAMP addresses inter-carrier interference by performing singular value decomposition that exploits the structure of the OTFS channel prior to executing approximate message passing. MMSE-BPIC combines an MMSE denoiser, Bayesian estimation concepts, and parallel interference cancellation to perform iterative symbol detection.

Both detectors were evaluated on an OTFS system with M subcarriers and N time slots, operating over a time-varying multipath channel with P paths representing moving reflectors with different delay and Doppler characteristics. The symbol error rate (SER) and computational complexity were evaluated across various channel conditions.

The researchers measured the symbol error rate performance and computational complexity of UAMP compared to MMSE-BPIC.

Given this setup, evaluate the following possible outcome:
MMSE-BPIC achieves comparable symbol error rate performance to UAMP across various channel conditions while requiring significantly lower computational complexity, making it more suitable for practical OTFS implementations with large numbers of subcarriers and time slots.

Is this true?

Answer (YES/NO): NO